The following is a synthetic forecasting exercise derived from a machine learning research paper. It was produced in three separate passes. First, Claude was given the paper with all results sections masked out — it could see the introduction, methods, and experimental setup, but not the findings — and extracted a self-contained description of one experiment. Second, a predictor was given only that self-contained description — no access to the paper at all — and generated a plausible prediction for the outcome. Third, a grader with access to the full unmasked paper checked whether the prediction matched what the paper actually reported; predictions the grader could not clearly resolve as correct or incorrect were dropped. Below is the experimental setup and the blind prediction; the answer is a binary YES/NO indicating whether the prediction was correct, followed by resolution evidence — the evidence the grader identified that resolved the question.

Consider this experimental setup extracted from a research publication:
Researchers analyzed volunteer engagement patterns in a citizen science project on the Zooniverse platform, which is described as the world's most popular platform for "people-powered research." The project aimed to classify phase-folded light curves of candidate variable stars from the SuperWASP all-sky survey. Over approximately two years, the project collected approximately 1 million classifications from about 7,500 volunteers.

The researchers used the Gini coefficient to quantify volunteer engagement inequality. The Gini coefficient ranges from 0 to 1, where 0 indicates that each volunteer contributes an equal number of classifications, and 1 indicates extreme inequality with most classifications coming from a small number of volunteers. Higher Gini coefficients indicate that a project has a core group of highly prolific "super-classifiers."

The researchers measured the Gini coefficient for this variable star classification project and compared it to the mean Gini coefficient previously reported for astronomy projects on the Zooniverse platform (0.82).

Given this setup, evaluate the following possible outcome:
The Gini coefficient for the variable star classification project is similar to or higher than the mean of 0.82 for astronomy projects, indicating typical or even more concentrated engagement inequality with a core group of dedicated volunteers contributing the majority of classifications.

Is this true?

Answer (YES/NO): YES